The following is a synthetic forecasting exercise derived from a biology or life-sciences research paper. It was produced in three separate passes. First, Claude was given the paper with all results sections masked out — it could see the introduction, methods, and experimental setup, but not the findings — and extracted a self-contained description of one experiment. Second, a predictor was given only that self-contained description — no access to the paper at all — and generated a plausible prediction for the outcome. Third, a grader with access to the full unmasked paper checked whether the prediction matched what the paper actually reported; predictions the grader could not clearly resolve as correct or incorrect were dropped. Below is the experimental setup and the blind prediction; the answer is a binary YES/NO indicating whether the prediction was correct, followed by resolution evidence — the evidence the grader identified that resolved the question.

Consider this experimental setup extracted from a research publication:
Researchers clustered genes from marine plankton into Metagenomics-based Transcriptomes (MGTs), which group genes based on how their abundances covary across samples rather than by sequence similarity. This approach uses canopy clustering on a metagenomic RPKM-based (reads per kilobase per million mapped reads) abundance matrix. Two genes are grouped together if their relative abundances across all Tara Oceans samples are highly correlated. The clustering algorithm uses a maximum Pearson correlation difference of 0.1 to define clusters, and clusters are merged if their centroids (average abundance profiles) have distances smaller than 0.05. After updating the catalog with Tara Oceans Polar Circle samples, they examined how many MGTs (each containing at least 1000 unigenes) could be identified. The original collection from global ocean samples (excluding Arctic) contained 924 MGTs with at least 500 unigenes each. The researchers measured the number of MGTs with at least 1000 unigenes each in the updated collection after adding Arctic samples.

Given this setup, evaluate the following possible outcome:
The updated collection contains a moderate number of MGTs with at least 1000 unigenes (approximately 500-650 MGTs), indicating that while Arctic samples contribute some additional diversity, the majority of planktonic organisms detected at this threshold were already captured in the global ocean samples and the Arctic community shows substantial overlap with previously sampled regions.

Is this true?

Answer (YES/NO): NO